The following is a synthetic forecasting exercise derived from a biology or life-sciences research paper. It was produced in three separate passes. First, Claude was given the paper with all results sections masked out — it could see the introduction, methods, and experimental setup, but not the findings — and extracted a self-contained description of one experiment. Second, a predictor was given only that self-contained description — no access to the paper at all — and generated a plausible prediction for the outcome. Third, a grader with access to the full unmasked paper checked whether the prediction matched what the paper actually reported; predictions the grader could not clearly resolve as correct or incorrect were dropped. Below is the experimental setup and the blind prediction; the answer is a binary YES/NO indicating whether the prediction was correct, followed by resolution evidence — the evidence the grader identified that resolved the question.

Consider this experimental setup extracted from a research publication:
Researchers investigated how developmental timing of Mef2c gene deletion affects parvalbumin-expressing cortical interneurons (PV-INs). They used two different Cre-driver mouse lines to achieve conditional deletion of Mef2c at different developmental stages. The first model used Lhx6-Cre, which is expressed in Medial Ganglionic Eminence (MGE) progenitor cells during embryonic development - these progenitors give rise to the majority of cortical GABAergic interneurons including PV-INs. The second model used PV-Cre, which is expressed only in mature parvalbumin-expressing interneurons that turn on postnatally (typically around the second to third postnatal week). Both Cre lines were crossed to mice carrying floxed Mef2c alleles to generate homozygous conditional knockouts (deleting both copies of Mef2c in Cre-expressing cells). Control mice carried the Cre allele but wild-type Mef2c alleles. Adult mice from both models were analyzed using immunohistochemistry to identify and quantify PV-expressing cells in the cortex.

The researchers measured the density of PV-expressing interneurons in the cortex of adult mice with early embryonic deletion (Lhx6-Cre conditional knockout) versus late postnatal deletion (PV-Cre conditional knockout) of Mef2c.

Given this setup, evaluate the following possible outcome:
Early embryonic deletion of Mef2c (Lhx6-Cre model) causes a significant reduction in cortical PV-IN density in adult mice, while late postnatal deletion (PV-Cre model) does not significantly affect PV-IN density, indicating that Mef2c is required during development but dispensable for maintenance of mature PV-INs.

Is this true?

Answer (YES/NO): YES